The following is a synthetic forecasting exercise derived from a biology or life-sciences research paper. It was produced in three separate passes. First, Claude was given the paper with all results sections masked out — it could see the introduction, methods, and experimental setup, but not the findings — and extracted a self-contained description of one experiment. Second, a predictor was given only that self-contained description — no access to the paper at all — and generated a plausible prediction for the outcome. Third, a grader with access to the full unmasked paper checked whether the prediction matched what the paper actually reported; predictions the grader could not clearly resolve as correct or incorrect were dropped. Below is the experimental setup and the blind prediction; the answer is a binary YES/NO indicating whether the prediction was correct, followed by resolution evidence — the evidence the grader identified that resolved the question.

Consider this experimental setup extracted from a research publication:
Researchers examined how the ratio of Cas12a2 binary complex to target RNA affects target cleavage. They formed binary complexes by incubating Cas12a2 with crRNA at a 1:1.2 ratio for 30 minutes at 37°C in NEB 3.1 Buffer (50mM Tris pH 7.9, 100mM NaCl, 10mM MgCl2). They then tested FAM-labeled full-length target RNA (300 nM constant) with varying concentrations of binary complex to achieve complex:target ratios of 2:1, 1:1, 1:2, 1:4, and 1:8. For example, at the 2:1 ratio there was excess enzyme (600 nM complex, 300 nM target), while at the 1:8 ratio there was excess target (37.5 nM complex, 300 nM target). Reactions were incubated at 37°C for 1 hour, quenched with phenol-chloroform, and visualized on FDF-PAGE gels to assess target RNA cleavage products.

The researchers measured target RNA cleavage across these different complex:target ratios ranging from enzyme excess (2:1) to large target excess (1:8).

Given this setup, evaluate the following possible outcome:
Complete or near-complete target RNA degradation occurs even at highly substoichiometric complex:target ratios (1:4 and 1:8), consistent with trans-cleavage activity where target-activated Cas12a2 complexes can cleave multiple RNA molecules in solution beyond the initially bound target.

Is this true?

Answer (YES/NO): YES